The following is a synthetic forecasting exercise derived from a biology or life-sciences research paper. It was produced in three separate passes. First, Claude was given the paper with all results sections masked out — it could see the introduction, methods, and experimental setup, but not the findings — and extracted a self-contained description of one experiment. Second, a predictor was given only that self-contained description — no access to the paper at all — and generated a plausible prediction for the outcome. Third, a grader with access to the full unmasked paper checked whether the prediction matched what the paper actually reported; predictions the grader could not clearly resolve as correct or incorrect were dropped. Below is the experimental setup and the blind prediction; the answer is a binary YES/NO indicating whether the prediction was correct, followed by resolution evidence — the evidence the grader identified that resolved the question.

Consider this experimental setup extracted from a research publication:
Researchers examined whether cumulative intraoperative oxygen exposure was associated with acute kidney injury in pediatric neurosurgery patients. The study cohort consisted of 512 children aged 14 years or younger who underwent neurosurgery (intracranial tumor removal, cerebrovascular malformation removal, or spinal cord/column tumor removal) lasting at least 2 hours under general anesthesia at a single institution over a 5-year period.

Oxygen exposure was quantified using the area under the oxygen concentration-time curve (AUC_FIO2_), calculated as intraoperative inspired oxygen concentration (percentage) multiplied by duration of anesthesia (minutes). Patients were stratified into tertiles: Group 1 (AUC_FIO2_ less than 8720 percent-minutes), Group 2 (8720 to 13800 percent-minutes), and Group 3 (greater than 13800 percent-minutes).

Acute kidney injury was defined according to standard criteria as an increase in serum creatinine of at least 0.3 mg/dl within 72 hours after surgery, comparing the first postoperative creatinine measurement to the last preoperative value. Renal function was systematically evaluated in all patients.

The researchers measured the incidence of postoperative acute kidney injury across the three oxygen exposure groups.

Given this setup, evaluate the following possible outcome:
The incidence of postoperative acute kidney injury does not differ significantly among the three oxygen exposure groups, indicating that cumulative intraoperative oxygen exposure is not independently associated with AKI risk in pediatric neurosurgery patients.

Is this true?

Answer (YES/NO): YES